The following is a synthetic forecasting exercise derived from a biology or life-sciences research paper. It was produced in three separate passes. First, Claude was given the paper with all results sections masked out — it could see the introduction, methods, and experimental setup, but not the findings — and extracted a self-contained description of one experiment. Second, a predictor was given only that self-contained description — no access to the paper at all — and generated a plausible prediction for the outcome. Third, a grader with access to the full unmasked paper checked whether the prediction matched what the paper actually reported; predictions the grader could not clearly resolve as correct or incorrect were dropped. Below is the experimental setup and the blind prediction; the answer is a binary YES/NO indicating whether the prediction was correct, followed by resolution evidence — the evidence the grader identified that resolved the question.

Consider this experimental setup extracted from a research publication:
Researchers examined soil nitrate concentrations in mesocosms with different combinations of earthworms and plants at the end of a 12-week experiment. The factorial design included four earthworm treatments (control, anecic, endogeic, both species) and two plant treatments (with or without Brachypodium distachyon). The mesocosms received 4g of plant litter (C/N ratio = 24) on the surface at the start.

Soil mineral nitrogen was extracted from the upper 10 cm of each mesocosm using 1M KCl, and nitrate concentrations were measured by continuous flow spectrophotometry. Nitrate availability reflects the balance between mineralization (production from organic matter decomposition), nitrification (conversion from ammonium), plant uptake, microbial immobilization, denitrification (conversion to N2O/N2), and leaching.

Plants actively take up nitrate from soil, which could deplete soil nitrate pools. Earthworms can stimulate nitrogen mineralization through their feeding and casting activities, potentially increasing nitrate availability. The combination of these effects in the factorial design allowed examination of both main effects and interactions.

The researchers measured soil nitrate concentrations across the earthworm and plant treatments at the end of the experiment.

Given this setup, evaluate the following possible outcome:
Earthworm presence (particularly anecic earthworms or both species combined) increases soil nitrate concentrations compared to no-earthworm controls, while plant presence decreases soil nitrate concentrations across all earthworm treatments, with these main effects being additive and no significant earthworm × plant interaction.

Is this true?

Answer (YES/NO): NO